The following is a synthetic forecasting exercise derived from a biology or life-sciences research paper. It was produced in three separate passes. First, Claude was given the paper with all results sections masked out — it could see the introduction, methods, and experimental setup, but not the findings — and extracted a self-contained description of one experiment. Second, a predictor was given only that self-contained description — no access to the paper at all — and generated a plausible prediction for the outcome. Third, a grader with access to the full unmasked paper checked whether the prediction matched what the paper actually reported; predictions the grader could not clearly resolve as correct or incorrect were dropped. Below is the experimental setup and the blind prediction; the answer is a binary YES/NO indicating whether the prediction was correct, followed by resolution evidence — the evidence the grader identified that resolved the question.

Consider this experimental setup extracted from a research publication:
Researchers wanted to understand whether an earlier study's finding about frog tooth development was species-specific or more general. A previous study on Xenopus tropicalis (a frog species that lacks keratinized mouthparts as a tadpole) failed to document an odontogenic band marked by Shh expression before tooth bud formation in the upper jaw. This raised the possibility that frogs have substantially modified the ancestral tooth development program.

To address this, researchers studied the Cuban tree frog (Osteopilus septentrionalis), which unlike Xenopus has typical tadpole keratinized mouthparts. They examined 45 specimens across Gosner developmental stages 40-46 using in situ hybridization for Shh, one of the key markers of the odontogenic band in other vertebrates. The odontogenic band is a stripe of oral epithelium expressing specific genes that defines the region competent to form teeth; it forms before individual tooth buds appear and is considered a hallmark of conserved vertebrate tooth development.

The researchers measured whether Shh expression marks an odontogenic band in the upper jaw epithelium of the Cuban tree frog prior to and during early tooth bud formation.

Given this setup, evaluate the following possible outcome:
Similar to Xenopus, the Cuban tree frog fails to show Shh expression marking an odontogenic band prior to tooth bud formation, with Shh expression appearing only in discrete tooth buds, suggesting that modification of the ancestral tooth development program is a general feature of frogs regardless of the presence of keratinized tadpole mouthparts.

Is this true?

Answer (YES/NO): NO